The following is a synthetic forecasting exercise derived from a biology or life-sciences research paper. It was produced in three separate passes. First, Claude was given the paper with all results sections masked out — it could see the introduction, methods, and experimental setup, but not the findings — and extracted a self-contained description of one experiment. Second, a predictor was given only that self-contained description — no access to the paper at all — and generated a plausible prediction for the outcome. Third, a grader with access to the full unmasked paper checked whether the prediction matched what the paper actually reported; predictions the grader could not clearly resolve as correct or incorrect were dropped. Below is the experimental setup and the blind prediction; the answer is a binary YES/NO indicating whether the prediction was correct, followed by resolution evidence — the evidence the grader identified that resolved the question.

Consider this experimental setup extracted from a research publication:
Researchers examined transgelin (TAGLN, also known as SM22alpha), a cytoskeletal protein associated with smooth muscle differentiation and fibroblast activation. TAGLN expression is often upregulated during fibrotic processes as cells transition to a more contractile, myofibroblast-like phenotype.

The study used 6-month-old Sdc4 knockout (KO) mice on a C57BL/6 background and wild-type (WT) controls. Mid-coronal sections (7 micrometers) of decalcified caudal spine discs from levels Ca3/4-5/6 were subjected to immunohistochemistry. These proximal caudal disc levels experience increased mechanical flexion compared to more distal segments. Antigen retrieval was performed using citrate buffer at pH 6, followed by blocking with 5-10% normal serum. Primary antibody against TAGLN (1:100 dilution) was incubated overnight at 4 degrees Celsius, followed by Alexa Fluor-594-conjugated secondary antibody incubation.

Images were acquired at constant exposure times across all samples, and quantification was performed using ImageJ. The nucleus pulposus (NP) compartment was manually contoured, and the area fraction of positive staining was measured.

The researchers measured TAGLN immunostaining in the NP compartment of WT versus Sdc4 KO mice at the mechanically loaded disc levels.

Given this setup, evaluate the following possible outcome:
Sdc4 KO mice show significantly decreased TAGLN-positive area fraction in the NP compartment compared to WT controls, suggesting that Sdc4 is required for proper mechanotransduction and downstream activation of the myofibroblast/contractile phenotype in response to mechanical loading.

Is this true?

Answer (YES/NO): NO